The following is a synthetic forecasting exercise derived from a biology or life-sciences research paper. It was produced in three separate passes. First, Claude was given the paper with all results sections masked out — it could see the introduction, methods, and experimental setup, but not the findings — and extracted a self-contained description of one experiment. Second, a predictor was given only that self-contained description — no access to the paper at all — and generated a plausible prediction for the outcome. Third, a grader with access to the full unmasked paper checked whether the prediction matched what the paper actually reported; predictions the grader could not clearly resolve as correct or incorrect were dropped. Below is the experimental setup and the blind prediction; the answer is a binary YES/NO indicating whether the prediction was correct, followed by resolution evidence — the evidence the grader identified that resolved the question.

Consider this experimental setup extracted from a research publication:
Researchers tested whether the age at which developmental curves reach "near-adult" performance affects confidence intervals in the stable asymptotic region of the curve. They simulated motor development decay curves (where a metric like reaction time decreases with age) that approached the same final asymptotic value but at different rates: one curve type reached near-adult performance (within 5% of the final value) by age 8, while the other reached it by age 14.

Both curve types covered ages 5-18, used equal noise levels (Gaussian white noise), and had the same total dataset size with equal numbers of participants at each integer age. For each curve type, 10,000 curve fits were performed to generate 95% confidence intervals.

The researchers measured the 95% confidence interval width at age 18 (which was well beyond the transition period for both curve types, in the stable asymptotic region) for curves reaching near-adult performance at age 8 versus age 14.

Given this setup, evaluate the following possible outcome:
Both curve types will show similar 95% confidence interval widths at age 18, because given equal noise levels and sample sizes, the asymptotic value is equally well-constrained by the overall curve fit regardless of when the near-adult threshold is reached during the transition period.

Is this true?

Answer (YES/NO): YES